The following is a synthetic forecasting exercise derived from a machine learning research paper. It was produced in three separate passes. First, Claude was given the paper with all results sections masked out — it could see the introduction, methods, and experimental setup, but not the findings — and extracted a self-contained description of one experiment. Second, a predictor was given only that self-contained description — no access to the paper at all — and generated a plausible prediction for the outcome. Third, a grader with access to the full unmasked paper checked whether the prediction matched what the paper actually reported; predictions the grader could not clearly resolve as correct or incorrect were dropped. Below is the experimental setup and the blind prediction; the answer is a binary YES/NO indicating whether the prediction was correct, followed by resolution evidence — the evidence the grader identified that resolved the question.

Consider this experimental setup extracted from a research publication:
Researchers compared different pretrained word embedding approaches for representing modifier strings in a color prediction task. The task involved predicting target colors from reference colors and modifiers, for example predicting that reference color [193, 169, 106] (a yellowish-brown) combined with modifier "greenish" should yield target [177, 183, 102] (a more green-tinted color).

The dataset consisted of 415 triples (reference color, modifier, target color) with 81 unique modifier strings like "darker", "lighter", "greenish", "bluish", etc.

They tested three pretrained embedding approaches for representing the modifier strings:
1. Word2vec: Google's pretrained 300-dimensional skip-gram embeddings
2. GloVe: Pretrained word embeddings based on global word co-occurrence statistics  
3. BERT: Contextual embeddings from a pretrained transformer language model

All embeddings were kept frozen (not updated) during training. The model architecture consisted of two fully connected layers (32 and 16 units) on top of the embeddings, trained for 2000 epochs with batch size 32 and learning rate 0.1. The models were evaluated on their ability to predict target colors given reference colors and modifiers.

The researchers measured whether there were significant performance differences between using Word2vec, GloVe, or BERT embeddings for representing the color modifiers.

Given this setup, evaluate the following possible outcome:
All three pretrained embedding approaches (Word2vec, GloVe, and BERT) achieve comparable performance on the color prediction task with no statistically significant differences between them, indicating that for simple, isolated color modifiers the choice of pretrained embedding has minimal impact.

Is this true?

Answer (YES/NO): YES